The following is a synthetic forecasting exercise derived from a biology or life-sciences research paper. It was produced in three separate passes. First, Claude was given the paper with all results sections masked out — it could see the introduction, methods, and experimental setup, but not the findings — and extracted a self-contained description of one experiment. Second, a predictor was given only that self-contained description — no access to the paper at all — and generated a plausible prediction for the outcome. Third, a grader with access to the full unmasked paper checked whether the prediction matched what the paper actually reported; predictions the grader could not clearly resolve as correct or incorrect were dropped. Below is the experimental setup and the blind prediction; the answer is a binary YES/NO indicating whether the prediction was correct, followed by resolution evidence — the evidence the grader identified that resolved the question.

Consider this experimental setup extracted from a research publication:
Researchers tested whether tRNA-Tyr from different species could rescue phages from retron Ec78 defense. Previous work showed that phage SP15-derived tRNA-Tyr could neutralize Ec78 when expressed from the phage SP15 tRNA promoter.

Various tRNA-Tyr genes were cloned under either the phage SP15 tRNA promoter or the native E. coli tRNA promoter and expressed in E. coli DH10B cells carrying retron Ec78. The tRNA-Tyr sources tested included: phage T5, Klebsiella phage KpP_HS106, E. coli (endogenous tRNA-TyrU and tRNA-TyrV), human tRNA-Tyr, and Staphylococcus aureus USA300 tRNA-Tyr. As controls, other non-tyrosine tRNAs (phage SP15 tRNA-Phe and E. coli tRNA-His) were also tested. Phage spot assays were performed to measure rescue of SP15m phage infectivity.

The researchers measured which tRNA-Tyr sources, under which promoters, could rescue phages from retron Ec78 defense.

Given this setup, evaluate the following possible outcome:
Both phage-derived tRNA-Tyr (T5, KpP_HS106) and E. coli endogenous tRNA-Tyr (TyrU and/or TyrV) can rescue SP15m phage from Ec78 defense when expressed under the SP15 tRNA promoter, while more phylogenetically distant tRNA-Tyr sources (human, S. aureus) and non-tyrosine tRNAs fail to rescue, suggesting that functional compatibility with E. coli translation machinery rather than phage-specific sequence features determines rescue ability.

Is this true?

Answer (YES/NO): YES